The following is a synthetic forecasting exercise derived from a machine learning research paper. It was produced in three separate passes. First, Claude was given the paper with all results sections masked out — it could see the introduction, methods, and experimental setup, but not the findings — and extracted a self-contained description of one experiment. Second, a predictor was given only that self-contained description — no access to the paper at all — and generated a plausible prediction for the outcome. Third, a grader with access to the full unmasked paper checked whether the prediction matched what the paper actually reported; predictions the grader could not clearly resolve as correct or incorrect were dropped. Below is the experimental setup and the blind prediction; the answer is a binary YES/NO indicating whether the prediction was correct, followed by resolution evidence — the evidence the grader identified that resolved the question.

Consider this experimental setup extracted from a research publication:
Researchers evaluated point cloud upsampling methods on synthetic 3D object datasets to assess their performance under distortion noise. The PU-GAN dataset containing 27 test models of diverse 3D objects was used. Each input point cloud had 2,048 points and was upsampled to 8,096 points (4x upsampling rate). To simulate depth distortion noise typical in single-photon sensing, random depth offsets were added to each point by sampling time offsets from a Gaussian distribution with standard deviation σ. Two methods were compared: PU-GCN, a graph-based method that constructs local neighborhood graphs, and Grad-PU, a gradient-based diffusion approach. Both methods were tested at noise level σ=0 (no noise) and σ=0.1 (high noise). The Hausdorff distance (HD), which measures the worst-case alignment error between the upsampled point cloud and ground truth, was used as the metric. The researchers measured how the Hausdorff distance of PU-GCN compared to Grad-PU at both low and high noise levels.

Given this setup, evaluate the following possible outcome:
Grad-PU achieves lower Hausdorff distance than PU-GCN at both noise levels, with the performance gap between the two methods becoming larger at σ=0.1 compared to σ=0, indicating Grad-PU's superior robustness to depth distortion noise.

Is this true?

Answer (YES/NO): NO